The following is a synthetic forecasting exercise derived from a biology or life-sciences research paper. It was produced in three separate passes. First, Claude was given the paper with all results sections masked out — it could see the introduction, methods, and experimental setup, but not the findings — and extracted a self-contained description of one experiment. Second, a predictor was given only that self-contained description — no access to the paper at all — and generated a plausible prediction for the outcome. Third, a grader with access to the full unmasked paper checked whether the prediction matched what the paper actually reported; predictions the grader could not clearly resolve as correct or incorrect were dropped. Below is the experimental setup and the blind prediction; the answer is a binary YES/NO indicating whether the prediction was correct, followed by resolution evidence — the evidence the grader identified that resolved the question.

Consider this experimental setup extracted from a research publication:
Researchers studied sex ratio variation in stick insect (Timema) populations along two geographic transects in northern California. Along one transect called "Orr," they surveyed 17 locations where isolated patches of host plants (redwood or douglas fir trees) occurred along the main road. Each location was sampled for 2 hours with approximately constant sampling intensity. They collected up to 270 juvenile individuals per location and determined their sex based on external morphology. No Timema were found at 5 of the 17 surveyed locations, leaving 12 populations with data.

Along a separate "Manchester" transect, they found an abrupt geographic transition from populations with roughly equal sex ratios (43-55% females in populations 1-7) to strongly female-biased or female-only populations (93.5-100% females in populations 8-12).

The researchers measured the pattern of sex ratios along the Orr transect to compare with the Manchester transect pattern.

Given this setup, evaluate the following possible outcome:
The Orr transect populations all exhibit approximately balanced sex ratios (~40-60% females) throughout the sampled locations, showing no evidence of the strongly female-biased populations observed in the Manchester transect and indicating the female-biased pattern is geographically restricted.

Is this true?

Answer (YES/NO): NO